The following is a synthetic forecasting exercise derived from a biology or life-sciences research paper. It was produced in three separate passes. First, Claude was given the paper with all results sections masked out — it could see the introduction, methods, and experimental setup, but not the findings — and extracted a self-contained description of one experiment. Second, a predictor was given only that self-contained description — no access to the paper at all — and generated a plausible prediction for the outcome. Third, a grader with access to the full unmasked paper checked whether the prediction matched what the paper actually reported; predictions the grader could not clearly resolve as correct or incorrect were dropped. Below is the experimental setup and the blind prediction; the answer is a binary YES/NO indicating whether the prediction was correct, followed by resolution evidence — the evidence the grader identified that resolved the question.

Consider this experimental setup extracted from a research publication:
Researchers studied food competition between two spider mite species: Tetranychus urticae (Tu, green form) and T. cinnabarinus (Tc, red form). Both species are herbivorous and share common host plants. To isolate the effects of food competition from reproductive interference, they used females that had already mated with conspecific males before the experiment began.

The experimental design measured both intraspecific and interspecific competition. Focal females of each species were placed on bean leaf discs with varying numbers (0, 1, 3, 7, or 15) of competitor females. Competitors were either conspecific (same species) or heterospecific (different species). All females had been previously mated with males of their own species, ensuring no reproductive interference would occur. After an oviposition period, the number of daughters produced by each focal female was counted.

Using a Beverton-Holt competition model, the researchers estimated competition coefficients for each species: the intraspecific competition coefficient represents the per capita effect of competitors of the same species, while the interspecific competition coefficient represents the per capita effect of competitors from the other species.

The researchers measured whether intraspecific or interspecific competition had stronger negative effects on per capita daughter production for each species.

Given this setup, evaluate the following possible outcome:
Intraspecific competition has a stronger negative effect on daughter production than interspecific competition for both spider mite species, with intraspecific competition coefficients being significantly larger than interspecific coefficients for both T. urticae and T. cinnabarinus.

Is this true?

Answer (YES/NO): NO